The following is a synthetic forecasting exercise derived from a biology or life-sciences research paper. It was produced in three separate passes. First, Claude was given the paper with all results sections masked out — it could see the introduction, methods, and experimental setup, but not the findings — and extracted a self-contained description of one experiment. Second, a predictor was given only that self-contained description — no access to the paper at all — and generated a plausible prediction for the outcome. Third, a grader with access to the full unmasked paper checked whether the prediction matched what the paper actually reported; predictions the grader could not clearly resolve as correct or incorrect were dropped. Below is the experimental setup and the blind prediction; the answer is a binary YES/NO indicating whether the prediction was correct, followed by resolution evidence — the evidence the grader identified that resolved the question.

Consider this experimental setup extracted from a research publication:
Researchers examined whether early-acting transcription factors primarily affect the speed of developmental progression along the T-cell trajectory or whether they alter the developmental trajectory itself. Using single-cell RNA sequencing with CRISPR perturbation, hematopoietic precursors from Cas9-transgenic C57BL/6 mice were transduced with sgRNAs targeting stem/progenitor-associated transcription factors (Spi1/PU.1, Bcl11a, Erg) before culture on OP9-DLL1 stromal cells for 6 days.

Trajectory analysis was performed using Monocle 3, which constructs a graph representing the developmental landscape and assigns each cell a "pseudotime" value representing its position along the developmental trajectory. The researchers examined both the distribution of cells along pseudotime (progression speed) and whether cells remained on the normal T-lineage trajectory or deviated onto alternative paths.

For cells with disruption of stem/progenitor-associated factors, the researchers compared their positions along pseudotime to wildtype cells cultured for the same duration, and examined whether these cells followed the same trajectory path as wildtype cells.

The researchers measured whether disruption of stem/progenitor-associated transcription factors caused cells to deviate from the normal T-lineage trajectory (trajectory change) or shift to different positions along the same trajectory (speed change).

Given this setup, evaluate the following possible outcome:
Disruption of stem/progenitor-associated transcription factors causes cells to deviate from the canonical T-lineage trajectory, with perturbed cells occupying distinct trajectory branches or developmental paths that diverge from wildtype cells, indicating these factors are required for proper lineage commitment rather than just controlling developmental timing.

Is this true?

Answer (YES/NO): NO